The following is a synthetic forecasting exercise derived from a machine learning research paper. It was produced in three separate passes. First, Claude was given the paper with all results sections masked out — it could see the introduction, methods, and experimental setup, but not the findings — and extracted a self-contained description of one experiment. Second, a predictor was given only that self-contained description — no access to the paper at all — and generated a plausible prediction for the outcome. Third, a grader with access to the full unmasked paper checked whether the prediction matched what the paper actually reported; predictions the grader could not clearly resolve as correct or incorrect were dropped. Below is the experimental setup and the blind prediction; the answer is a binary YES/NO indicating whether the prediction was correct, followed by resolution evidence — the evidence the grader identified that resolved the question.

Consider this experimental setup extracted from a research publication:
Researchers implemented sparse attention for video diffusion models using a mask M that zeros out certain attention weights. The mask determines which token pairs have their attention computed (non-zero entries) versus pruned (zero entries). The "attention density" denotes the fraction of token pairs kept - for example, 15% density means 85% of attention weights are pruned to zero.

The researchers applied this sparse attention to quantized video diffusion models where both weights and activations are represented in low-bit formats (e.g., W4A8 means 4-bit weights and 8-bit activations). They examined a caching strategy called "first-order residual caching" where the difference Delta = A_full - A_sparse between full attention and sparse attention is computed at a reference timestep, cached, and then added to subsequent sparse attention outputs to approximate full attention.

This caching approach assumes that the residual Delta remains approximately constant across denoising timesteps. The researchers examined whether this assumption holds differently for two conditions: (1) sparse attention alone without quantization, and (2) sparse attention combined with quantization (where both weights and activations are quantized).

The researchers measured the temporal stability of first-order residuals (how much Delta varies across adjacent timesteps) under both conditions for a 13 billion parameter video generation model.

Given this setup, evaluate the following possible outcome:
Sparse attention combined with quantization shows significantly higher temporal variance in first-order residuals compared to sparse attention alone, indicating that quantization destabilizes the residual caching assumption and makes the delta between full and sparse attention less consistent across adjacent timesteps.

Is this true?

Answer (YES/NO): YES